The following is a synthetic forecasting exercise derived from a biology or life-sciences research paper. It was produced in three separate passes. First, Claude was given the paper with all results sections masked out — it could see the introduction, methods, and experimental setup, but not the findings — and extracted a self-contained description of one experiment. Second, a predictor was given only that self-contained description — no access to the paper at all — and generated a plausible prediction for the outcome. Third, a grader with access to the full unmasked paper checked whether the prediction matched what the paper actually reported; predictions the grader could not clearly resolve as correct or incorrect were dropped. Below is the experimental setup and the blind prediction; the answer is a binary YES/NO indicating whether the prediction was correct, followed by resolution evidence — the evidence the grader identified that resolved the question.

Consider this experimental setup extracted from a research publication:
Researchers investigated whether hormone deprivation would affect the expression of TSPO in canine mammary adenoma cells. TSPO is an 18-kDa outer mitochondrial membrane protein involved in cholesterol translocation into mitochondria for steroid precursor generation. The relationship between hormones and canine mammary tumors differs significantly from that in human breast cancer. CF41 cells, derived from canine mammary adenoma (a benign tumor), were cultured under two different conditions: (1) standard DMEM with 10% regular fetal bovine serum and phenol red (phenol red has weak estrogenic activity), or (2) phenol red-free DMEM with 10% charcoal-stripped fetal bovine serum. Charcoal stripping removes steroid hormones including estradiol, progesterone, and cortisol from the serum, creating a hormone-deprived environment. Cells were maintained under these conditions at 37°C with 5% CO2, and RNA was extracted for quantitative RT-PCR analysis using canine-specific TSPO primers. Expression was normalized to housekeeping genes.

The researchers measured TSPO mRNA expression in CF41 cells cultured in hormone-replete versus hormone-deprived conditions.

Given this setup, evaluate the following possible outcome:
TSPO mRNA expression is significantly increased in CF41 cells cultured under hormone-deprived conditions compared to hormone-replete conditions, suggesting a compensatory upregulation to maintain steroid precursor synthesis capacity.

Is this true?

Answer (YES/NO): NO